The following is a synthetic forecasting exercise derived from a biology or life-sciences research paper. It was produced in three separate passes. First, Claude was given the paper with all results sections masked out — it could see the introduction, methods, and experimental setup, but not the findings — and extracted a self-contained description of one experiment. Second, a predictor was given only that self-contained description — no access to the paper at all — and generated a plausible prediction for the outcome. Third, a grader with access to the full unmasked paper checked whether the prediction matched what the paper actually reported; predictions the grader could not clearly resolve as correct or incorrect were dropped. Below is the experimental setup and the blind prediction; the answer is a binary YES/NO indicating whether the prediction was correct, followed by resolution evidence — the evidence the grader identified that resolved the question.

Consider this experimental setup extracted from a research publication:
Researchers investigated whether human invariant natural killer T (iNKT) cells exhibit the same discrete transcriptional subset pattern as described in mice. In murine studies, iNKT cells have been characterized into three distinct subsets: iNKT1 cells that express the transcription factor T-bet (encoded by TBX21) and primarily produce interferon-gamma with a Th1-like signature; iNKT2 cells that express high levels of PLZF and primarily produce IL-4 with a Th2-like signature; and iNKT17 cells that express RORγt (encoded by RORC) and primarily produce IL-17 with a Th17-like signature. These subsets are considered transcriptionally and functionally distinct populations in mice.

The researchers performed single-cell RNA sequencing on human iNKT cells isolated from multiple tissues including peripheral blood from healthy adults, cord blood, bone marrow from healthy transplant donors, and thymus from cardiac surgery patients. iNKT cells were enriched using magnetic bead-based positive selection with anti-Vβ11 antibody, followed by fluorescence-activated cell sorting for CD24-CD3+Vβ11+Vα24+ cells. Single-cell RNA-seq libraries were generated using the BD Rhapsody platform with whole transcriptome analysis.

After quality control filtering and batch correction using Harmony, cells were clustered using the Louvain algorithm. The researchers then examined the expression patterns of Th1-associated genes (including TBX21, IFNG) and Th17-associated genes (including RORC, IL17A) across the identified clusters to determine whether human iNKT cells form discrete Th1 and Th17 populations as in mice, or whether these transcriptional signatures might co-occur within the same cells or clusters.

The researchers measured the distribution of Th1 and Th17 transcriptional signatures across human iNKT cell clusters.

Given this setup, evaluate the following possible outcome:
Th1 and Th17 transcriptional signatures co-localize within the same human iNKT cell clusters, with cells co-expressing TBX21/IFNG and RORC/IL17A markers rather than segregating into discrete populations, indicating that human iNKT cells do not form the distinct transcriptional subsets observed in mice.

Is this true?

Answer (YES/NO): NO